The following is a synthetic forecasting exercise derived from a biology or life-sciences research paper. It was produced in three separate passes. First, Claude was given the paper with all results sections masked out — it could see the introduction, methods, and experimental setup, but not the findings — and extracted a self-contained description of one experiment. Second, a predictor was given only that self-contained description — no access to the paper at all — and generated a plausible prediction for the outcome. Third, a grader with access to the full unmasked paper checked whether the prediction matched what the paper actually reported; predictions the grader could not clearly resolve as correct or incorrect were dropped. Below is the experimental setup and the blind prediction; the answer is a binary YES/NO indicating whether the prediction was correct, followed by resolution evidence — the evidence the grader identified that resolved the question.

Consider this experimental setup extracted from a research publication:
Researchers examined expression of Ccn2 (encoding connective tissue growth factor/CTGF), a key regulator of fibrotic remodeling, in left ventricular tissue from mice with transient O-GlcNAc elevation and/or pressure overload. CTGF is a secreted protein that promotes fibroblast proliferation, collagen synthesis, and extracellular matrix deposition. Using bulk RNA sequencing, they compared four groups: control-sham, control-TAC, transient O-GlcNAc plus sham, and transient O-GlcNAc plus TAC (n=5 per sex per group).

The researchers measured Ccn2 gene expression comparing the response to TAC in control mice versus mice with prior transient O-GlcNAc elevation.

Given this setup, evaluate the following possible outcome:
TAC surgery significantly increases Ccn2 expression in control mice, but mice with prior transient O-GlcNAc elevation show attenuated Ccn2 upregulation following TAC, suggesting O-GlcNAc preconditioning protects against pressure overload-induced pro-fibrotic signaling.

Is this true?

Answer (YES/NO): NO